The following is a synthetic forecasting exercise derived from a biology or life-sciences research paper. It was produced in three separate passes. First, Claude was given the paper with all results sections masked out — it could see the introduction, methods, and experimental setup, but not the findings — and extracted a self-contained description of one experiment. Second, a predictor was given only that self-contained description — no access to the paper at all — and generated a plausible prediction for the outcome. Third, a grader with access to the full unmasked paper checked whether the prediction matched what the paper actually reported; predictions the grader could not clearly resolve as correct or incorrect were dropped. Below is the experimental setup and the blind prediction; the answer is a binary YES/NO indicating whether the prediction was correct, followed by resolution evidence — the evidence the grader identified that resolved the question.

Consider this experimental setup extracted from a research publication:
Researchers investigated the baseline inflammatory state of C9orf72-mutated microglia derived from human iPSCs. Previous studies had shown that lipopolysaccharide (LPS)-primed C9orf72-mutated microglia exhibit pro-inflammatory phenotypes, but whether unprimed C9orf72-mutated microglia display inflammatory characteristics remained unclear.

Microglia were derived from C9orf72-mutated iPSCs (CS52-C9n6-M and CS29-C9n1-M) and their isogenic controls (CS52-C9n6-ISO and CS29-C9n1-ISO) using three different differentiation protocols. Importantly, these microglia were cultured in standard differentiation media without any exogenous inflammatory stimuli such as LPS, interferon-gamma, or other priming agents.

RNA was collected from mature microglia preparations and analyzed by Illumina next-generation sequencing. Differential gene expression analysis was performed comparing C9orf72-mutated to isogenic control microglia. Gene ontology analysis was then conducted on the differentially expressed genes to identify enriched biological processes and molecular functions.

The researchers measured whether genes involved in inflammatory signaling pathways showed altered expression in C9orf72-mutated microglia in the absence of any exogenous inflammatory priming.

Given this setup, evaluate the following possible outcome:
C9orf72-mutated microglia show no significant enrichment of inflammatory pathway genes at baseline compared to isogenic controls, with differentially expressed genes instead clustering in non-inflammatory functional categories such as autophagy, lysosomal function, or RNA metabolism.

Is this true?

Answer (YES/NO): NO